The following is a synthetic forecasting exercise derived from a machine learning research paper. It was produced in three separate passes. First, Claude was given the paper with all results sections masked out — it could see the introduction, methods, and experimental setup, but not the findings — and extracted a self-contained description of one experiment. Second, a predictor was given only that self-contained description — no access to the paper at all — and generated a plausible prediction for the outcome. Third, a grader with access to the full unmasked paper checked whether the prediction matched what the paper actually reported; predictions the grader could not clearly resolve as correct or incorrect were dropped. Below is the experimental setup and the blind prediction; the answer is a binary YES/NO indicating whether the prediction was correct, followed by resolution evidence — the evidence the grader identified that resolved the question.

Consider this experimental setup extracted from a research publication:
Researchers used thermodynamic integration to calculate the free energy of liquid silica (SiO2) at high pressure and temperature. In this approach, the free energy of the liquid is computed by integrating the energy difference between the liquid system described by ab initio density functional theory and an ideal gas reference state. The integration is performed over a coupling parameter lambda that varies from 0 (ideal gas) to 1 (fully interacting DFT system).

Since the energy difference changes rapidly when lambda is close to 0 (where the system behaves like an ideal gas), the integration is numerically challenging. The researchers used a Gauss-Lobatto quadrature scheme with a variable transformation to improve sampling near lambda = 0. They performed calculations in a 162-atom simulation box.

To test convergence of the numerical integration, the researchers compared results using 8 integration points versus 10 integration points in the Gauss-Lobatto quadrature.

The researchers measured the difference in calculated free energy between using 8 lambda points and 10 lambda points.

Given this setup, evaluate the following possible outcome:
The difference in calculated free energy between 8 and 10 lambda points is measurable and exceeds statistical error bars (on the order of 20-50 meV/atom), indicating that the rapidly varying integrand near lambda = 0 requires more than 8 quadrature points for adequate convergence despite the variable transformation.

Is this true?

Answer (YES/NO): NO